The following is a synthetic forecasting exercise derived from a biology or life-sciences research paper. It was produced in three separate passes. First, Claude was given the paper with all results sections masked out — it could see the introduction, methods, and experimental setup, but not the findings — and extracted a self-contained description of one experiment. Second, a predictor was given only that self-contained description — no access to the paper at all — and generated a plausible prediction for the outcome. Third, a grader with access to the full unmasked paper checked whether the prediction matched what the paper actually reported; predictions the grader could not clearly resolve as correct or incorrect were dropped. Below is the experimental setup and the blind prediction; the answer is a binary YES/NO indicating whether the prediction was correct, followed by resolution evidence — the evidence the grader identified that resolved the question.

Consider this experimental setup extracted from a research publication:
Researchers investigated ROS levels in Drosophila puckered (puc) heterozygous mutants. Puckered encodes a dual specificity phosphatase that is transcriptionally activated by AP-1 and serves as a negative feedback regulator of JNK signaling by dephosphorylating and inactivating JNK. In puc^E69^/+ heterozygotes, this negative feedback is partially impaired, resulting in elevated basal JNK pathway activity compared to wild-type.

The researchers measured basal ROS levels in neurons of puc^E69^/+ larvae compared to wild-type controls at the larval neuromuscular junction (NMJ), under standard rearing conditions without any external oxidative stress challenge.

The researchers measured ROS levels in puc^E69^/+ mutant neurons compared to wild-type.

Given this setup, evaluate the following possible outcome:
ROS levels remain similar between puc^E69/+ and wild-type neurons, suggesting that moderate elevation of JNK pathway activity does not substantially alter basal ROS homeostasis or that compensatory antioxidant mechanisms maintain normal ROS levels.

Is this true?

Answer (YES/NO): NO